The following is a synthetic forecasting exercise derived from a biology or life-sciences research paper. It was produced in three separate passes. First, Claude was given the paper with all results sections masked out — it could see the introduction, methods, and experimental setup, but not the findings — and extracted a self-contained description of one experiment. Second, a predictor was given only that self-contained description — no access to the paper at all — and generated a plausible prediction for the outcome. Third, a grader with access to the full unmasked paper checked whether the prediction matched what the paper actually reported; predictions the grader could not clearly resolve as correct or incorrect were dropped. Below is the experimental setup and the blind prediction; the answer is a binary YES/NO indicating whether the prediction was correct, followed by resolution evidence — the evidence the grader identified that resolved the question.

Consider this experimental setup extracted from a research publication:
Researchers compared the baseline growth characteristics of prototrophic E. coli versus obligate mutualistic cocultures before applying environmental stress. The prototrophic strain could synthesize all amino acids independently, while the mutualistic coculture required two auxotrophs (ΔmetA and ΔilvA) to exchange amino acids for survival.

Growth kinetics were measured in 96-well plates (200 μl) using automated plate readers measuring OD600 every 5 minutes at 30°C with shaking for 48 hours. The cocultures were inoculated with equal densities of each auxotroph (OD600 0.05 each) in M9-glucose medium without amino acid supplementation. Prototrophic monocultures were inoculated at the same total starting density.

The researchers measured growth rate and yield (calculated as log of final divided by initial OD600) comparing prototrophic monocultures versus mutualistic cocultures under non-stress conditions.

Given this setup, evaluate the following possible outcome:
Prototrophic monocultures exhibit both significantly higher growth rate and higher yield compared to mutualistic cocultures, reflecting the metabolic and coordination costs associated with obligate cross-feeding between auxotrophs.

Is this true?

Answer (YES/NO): NO